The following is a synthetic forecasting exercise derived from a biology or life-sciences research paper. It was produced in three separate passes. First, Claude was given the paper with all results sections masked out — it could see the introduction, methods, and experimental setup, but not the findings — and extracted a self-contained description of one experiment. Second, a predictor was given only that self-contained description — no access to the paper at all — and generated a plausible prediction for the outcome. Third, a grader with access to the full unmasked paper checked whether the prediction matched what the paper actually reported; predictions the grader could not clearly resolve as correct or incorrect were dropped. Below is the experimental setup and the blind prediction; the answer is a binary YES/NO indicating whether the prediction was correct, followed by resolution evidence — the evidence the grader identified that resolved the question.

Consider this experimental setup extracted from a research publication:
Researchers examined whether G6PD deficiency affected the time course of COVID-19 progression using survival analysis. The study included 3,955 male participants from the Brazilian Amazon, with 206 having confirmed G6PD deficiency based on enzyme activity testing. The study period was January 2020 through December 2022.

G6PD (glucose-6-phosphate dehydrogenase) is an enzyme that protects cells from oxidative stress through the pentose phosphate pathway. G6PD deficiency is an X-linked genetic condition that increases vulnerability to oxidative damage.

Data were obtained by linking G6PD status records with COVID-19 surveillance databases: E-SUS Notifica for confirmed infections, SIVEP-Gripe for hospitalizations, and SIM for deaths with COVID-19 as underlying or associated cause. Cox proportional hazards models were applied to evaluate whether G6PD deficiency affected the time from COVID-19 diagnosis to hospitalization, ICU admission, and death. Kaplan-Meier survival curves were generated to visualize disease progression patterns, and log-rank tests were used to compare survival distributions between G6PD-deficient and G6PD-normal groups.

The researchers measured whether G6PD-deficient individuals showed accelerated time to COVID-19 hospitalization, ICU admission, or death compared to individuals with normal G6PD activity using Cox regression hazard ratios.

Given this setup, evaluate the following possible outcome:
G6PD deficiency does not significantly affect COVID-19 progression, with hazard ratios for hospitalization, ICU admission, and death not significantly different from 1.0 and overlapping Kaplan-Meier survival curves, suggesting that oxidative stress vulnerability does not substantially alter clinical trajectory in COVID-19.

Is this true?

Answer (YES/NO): YES